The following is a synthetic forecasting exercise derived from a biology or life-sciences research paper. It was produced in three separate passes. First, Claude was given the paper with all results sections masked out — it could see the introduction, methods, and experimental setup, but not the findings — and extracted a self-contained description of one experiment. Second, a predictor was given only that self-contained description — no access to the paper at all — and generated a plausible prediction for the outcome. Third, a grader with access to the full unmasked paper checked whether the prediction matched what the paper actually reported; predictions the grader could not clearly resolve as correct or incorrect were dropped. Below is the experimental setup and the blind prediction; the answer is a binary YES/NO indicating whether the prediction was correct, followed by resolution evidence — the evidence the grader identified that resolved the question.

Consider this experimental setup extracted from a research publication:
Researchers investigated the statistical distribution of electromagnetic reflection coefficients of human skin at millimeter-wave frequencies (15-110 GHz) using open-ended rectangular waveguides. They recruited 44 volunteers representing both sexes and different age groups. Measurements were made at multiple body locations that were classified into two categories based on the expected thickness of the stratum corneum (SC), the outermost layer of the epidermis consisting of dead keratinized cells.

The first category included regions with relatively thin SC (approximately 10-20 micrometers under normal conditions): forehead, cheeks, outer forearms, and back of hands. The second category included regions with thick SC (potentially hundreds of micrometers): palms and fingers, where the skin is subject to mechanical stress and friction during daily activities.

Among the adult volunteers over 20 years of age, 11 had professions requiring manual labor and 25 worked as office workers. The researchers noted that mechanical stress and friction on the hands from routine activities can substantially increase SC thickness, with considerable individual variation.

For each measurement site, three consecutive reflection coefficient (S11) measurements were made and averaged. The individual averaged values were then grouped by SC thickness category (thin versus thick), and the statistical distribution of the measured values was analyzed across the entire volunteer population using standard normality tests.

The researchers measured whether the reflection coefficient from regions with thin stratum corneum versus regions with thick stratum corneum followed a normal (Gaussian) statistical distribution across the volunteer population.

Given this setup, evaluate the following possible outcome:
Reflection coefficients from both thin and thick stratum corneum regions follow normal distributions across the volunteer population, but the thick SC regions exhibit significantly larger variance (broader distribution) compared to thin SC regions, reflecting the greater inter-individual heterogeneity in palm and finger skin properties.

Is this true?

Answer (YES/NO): NO